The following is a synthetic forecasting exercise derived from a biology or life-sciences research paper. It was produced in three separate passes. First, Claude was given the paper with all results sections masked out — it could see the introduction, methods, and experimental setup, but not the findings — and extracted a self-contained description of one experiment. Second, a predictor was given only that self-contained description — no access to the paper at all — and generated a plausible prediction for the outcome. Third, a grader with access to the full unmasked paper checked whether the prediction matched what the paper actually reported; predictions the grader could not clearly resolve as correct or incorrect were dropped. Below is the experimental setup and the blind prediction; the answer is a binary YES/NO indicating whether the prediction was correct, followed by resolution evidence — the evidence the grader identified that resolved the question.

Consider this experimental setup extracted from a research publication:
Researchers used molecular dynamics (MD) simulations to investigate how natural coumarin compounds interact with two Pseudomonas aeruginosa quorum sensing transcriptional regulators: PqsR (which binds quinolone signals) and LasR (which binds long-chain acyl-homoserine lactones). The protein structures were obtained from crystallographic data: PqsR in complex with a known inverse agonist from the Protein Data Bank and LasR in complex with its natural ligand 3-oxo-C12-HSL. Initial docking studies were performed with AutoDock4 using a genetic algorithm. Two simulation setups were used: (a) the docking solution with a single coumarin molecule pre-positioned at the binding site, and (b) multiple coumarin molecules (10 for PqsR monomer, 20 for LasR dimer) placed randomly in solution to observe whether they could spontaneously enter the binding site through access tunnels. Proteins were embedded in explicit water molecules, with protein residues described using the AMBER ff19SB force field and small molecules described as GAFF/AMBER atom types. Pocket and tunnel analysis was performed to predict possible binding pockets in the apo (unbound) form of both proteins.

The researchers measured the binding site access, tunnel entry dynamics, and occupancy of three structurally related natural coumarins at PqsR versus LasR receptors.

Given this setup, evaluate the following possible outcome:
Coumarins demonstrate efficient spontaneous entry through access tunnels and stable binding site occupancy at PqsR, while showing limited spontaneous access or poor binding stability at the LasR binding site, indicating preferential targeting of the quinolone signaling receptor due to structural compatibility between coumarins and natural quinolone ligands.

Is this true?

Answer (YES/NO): YES